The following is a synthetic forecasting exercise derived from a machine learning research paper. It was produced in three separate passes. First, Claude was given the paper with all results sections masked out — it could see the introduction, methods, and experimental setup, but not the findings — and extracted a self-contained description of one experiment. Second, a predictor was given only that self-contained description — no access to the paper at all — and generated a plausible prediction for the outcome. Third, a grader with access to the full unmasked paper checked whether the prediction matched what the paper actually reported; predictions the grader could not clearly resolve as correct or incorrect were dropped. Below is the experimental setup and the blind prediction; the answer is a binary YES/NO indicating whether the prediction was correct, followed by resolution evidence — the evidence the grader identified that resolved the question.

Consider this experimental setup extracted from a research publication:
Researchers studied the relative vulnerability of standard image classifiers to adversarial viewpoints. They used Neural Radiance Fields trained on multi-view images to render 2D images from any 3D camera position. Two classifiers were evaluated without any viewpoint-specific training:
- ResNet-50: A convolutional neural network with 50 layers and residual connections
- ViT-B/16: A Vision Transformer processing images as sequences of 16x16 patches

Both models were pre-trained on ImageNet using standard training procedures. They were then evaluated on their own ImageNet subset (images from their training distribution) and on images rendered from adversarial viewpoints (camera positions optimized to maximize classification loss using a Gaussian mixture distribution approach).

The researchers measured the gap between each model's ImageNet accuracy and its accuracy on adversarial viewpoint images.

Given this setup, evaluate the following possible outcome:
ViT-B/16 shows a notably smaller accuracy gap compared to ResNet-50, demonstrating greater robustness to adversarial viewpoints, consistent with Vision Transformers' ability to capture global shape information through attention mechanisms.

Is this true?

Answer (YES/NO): YES